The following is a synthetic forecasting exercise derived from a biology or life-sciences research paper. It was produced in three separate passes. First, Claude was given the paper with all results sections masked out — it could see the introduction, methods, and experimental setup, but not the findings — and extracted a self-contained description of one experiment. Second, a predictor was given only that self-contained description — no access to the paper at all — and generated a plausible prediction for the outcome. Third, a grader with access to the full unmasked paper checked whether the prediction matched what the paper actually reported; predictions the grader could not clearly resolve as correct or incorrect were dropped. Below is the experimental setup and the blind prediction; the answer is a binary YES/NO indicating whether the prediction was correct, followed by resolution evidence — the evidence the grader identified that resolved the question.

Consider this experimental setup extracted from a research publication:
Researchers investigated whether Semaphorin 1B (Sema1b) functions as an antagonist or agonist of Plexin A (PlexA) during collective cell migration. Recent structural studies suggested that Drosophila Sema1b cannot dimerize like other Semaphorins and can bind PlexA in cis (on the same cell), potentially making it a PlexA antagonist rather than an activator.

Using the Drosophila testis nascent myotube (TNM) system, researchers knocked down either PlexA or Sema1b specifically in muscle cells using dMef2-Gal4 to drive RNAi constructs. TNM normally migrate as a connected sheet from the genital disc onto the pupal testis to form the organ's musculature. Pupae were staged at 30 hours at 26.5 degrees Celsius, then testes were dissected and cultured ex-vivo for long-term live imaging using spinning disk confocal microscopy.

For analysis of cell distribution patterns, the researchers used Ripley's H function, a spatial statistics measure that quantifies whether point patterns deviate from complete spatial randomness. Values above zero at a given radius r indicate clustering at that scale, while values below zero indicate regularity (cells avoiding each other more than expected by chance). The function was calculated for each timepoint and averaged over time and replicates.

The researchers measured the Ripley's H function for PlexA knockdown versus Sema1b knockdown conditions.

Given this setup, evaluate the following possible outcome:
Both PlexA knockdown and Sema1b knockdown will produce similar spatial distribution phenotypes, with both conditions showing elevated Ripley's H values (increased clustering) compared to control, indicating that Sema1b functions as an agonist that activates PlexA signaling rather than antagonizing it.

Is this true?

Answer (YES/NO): NO